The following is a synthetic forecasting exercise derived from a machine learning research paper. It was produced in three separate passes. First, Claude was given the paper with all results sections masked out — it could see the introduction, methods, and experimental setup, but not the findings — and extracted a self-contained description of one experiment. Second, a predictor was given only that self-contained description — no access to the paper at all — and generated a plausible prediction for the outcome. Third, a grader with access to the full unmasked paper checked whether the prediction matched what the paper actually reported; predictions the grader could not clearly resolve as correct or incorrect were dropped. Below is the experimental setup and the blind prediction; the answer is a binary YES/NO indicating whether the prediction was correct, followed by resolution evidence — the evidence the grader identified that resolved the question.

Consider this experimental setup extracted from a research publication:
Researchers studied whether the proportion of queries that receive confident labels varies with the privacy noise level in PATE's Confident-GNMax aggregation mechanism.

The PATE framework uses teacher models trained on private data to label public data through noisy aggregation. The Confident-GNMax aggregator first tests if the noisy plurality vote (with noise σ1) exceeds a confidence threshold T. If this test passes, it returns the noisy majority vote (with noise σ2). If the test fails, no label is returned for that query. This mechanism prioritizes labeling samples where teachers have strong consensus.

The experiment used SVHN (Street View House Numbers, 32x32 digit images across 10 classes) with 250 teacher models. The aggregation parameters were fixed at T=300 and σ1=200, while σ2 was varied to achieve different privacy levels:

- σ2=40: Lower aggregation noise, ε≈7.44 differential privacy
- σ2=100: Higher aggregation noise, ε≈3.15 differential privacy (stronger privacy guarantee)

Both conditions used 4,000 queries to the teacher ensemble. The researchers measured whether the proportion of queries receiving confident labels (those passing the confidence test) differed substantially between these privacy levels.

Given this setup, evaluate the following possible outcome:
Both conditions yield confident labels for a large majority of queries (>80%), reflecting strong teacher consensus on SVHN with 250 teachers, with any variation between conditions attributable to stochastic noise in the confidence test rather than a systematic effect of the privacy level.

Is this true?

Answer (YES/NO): NO